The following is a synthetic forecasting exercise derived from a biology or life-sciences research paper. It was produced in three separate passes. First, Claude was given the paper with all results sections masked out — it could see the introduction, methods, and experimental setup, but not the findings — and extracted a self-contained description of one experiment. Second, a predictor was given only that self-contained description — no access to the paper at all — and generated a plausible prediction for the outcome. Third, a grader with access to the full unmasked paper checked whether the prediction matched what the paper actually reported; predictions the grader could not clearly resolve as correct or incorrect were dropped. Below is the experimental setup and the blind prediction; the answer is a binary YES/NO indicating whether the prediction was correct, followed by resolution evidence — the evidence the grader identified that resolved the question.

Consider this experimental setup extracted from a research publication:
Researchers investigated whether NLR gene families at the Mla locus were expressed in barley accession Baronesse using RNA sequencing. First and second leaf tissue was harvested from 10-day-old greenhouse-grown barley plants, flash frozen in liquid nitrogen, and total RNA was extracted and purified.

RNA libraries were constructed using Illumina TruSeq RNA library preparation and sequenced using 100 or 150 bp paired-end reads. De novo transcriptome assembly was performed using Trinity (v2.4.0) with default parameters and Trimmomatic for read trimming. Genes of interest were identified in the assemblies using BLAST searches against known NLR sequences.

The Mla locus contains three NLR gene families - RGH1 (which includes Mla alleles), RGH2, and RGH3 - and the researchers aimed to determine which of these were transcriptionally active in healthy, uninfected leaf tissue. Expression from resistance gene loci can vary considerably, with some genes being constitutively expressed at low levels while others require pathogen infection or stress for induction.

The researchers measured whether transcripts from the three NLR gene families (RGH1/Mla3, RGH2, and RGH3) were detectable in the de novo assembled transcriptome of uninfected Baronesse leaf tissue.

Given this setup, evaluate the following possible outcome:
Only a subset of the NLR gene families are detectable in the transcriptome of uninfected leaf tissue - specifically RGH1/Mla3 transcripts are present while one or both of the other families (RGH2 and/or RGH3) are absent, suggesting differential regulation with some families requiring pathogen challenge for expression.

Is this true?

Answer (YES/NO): NO